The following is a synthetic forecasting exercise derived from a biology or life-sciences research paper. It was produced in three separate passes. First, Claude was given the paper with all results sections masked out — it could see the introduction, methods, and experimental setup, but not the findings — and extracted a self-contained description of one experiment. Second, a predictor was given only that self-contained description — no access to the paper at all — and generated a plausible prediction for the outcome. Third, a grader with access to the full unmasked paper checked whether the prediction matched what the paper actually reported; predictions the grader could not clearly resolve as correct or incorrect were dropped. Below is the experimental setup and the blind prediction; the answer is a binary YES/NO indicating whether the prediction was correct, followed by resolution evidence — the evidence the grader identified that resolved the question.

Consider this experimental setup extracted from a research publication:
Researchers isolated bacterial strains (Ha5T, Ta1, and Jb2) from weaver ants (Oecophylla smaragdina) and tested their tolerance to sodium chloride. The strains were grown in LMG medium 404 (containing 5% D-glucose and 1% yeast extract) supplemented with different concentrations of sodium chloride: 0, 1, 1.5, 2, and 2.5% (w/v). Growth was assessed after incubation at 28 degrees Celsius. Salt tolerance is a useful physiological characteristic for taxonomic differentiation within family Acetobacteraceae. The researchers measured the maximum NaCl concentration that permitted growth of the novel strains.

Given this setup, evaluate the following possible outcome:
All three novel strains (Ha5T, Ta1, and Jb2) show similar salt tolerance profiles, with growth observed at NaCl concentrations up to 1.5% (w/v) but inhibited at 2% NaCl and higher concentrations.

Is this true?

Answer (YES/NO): YES